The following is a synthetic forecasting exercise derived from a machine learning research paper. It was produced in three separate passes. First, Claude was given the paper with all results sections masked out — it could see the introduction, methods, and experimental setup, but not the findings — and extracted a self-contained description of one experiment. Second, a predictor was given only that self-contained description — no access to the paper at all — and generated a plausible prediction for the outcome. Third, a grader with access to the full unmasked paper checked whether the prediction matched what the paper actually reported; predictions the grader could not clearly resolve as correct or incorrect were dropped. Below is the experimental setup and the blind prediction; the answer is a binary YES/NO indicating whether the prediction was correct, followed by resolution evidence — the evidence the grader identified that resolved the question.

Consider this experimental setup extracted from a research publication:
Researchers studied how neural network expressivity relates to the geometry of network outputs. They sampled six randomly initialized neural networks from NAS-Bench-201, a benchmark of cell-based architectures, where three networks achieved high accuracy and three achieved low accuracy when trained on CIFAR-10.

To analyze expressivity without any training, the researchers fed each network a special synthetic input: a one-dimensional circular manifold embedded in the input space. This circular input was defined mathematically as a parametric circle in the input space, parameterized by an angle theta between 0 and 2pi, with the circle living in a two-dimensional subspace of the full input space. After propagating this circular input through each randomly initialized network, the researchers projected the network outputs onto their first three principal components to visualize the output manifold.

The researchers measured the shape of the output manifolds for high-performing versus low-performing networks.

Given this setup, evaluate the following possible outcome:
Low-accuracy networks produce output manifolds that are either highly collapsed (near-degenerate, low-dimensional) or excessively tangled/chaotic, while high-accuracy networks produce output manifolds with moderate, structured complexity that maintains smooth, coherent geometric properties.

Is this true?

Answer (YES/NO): NO